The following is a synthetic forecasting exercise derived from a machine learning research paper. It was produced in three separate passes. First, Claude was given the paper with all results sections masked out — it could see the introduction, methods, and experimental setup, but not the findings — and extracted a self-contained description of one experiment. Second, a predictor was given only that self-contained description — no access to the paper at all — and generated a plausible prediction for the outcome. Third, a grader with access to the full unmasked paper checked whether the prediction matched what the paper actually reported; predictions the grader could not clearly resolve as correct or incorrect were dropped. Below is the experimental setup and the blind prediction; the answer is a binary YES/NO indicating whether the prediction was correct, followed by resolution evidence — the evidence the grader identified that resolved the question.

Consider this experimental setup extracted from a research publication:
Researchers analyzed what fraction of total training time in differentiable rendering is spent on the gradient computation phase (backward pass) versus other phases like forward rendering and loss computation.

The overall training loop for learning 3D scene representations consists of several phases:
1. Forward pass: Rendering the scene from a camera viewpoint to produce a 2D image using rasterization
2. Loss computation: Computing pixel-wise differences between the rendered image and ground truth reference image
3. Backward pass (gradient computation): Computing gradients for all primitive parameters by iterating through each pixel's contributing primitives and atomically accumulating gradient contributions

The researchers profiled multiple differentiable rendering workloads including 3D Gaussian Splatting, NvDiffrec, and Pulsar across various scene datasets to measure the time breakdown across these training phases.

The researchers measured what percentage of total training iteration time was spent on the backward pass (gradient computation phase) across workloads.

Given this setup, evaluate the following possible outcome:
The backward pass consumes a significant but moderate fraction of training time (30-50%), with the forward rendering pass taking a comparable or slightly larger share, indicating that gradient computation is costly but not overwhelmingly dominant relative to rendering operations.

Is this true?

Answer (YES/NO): NO